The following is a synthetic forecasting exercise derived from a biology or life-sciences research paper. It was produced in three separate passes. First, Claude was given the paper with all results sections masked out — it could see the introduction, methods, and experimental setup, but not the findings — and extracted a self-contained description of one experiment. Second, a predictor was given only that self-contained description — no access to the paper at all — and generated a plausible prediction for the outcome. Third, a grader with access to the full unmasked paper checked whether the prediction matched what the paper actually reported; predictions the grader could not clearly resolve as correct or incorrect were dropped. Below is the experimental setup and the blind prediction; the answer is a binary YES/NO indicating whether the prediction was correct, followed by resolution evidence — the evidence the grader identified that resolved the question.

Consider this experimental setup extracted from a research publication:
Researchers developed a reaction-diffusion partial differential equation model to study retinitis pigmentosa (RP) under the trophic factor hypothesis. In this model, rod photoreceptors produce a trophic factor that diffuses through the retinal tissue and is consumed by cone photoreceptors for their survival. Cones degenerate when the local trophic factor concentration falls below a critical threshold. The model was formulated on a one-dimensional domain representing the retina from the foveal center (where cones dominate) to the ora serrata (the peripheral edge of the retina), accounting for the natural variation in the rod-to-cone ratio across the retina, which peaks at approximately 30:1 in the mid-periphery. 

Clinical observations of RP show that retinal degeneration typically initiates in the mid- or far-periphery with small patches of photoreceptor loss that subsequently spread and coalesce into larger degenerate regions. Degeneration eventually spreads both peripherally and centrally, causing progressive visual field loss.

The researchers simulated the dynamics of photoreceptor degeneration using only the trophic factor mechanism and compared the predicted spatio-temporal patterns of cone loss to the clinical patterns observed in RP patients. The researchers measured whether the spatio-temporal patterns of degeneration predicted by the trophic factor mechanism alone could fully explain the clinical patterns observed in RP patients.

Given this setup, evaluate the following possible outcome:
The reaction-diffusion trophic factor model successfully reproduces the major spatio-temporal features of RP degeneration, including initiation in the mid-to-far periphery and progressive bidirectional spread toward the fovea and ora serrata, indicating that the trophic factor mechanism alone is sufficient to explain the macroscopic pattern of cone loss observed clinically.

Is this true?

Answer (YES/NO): NO